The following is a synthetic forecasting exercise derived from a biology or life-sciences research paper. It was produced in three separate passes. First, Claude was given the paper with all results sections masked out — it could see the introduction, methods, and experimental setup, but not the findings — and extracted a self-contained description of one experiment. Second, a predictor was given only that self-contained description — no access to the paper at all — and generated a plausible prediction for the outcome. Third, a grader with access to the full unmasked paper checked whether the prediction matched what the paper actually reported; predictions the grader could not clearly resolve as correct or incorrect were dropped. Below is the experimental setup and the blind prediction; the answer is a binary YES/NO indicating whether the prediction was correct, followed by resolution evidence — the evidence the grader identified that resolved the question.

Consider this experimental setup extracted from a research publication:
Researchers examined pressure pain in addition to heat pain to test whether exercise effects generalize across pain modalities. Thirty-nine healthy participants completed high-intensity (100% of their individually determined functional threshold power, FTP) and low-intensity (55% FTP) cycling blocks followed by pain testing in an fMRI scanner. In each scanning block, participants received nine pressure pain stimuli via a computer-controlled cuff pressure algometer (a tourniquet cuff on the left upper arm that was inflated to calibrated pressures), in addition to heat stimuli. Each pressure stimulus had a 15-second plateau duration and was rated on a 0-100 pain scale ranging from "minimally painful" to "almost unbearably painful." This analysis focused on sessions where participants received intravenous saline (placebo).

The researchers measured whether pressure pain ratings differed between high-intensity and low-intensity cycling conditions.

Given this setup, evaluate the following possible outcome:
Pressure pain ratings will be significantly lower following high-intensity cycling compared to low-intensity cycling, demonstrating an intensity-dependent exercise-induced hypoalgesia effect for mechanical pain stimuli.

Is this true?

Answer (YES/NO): NO